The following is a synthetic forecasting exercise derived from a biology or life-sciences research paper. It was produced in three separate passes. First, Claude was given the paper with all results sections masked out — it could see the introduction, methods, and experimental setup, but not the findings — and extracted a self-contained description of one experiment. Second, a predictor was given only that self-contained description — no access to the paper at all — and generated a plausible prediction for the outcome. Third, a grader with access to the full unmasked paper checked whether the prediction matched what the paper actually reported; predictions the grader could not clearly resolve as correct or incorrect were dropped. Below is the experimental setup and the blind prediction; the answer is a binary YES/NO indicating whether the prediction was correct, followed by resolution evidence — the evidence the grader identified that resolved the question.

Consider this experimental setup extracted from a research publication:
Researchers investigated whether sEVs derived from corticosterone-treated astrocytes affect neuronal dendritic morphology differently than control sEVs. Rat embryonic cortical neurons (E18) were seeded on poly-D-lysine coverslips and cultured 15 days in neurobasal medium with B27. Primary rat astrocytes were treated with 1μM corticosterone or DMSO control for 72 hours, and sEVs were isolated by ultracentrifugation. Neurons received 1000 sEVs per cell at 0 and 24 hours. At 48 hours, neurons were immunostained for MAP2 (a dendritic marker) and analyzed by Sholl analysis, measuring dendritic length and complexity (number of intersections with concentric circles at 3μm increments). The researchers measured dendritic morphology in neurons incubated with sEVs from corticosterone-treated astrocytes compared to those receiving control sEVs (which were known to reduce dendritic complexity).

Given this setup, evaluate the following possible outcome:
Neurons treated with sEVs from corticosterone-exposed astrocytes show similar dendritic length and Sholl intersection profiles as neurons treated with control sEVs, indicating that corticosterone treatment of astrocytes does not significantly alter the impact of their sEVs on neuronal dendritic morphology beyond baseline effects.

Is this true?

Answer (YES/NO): NO